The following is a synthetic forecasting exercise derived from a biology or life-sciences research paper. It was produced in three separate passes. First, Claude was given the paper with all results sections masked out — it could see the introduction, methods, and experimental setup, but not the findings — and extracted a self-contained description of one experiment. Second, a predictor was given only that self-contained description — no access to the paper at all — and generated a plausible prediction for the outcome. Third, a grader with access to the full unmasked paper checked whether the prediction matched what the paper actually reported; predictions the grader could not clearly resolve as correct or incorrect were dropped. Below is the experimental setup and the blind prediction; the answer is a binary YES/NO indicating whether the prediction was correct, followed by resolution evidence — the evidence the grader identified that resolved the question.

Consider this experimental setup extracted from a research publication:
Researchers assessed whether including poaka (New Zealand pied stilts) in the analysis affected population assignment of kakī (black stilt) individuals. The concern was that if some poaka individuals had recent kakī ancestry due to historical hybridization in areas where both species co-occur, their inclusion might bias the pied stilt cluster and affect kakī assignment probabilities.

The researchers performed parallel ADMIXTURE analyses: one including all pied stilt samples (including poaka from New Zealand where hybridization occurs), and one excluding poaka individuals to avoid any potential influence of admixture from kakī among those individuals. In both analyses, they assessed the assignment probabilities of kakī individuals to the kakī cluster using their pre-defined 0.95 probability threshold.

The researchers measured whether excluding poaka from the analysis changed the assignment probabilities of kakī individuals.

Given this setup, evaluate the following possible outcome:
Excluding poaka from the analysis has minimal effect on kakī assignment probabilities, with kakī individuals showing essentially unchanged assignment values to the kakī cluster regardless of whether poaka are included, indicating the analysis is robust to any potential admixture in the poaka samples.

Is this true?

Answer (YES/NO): YES